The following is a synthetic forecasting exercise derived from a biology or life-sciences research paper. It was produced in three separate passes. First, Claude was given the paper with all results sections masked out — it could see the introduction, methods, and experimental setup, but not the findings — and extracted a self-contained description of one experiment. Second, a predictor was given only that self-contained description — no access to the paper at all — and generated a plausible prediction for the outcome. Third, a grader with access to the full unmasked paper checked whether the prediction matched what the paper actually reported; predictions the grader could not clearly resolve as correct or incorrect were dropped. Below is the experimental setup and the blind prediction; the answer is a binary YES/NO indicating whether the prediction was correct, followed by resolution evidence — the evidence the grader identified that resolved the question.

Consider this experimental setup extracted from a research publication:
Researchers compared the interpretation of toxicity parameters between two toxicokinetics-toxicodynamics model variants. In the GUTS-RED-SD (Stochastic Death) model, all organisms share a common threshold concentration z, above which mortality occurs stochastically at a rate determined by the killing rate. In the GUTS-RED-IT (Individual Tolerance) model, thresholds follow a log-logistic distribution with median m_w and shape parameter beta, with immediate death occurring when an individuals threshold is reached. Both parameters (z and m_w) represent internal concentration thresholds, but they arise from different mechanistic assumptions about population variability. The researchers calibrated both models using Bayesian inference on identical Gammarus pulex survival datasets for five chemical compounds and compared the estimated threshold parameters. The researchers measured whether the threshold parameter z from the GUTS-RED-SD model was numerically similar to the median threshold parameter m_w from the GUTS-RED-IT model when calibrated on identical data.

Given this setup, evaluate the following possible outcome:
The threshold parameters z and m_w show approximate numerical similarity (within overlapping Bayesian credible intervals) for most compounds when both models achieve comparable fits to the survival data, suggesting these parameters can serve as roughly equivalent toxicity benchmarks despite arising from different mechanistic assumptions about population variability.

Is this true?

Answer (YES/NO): NO